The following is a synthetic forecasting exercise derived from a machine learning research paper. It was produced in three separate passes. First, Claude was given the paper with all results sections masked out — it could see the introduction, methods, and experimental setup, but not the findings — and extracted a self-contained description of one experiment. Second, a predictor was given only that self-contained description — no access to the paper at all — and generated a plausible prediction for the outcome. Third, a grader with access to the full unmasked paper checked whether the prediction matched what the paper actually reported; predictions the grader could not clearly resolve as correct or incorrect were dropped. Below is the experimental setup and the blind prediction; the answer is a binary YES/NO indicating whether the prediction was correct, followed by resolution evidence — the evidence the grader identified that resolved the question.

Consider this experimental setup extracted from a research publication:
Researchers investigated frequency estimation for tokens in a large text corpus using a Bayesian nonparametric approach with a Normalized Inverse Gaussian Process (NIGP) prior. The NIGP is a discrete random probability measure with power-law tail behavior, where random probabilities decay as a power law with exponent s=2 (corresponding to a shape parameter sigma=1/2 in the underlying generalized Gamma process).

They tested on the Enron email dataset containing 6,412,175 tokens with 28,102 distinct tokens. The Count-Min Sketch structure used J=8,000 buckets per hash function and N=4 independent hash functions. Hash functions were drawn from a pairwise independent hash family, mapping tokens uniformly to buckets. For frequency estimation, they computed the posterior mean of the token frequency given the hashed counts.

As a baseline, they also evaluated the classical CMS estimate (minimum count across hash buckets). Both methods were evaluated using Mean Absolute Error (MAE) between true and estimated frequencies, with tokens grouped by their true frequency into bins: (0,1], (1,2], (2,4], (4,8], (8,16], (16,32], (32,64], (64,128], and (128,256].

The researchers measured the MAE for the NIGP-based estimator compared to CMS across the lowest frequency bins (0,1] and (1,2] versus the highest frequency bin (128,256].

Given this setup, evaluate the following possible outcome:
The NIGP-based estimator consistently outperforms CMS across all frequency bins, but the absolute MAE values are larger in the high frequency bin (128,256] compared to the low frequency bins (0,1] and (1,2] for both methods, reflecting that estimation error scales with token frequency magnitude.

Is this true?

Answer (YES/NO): NO